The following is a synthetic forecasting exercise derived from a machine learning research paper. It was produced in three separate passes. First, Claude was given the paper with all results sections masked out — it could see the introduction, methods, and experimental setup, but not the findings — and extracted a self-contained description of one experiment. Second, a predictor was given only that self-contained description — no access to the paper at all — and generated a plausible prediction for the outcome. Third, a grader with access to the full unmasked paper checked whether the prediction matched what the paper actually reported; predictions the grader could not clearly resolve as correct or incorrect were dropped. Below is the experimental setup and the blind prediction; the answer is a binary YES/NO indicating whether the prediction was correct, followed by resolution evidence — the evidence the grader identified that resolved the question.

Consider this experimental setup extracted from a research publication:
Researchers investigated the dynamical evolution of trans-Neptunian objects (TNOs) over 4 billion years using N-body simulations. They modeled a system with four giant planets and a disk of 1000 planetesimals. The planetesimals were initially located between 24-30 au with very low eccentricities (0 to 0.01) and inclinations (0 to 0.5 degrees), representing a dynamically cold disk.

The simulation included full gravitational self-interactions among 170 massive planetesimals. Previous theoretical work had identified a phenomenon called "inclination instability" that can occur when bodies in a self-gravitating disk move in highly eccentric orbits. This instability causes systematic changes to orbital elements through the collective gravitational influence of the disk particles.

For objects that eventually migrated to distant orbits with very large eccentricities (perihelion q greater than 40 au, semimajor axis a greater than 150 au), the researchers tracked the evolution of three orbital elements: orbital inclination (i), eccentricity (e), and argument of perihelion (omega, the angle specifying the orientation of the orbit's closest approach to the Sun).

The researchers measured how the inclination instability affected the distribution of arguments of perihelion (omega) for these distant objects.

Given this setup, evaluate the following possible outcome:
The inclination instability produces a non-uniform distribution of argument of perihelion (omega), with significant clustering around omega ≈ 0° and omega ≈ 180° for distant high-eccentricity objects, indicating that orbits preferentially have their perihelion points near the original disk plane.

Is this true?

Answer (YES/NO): NO